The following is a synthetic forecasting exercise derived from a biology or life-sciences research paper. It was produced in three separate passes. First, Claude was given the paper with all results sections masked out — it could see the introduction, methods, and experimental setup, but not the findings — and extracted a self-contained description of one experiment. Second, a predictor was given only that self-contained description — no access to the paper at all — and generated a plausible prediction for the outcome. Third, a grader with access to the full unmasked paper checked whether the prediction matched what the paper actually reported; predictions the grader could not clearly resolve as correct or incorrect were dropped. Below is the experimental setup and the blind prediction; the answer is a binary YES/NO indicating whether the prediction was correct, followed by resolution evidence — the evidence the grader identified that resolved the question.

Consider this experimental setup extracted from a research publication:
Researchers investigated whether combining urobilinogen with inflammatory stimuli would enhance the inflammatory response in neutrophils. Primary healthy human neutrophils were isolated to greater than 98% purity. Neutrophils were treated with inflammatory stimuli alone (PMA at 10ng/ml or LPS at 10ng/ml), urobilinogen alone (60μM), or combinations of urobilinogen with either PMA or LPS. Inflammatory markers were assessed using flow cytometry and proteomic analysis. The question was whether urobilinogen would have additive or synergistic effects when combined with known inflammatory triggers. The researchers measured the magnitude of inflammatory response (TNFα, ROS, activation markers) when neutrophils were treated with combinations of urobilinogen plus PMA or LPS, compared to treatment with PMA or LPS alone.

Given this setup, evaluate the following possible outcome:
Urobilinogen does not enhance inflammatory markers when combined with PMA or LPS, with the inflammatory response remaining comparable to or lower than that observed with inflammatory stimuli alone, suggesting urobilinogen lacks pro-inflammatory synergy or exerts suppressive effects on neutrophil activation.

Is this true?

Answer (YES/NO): NO